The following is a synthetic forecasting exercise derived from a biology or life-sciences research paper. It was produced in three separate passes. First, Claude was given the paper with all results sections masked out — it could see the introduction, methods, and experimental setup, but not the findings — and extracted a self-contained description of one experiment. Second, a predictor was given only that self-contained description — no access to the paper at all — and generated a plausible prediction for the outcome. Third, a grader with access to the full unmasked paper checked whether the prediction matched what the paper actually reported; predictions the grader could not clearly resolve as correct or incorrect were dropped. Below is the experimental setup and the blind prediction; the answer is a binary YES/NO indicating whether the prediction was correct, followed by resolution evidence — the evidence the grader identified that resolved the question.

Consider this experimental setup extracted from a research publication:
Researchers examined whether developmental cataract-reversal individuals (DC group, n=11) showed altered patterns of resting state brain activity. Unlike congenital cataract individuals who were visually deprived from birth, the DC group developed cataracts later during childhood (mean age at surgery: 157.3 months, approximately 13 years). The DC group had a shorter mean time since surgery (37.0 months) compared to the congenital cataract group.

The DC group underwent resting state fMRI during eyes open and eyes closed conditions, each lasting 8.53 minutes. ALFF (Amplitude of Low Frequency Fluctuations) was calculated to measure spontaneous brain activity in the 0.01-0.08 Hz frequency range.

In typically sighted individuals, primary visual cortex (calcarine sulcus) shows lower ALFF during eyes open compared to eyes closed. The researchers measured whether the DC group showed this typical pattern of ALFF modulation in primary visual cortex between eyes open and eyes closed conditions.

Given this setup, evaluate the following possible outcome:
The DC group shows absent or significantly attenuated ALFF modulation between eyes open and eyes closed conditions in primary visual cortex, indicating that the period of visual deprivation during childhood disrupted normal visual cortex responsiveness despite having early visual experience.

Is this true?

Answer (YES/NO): NO